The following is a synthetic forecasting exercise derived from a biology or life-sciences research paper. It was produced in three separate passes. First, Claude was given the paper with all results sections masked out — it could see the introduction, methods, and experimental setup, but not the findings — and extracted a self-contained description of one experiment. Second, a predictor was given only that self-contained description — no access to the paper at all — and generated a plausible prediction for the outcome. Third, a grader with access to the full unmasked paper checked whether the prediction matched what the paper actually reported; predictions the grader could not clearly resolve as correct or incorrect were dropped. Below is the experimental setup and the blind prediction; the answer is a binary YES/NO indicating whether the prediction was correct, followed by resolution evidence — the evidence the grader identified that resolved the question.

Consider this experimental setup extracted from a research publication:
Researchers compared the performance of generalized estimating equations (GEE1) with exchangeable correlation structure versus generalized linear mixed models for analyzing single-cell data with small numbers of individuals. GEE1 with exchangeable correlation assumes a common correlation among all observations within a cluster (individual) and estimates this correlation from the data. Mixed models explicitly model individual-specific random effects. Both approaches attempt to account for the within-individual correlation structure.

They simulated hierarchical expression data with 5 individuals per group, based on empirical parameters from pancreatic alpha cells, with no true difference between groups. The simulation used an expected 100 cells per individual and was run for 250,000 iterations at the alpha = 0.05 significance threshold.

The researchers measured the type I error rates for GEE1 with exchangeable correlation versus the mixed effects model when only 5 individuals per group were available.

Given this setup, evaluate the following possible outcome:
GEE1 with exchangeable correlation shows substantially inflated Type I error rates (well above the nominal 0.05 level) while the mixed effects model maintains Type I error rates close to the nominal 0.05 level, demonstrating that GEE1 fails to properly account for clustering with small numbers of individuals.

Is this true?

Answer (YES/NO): NO